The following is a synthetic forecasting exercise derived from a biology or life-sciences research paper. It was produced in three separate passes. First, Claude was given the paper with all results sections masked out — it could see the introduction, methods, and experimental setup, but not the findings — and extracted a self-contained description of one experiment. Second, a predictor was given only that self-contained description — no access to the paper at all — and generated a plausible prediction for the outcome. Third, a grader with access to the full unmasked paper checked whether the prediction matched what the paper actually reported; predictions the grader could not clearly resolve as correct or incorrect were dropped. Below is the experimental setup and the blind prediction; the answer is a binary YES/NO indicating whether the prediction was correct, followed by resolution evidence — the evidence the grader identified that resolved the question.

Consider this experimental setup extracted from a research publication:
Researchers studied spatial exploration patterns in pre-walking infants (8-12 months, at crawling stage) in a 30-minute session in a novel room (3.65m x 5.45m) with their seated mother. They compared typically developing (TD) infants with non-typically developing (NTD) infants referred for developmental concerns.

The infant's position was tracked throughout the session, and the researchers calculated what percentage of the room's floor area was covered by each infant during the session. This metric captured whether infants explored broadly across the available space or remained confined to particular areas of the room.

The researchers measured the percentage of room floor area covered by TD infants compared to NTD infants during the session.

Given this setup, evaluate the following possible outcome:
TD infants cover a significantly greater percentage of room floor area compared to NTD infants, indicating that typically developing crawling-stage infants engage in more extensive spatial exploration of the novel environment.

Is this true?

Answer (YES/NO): YES